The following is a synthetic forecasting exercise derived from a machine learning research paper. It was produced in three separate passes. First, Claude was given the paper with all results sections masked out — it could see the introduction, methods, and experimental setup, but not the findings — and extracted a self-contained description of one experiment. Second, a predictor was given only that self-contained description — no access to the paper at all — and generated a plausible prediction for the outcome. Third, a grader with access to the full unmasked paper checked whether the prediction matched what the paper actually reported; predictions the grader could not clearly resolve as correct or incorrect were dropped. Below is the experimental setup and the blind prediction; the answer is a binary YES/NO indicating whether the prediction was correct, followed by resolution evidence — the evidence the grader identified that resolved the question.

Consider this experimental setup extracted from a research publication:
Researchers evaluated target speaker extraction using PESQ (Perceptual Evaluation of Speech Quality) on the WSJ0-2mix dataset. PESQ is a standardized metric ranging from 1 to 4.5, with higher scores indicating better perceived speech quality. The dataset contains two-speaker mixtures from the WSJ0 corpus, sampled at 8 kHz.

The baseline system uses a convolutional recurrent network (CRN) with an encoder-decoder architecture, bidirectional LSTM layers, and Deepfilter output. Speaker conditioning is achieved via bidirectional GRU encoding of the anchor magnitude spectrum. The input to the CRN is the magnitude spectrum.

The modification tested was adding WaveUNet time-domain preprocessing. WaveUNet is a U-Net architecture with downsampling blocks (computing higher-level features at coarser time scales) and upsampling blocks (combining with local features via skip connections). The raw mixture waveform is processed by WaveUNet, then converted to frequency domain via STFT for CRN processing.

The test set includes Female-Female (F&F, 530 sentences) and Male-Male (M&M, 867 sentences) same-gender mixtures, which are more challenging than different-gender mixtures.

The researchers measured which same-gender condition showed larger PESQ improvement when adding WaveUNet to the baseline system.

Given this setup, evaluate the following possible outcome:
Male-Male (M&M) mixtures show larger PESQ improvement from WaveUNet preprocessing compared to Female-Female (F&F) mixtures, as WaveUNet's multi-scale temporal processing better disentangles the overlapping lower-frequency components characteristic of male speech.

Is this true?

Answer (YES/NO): NO